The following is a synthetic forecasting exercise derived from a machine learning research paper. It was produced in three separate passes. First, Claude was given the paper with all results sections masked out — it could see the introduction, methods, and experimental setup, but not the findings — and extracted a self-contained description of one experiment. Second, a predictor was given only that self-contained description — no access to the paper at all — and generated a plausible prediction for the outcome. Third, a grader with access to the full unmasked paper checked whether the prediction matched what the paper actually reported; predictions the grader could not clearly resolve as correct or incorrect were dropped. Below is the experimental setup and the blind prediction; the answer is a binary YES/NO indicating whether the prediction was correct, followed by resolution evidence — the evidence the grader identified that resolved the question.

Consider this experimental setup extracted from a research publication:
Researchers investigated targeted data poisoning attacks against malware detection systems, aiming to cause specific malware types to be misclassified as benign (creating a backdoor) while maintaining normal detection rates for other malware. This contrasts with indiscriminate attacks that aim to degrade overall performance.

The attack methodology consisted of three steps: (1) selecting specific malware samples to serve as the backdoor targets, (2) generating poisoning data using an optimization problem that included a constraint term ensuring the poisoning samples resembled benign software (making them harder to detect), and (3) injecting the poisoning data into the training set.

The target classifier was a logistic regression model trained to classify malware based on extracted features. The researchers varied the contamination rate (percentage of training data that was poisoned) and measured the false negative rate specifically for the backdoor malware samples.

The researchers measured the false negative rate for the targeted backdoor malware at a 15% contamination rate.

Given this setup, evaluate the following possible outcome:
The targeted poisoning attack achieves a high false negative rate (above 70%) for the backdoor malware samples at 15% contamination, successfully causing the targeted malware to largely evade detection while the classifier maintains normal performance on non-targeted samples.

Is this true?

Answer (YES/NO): YES